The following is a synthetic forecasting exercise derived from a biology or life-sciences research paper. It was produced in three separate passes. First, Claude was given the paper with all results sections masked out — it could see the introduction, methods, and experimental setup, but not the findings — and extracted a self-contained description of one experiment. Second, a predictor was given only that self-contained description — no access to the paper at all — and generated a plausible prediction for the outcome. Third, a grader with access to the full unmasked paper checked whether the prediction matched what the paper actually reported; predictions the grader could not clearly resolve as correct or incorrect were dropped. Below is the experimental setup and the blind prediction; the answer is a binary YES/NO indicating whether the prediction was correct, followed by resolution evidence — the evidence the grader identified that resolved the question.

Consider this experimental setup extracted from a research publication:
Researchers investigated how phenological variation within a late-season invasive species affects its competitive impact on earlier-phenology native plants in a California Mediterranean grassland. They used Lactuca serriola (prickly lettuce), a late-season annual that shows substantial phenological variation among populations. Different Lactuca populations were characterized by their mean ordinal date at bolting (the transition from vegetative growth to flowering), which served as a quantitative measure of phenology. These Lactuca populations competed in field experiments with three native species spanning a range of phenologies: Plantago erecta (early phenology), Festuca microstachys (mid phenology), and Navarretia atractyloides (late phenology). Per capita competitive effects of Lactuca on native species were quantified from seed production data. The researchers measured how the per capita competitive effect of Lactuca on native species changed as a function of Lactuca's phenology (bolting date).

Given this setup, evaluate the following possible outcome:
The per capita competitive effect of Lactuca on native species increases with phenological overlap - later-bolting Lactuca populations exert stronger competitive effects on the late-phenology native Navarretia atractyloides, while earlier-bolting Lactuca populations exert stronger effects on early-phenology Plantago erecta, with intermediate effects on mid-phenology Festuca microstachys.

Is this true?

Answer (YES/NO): NO